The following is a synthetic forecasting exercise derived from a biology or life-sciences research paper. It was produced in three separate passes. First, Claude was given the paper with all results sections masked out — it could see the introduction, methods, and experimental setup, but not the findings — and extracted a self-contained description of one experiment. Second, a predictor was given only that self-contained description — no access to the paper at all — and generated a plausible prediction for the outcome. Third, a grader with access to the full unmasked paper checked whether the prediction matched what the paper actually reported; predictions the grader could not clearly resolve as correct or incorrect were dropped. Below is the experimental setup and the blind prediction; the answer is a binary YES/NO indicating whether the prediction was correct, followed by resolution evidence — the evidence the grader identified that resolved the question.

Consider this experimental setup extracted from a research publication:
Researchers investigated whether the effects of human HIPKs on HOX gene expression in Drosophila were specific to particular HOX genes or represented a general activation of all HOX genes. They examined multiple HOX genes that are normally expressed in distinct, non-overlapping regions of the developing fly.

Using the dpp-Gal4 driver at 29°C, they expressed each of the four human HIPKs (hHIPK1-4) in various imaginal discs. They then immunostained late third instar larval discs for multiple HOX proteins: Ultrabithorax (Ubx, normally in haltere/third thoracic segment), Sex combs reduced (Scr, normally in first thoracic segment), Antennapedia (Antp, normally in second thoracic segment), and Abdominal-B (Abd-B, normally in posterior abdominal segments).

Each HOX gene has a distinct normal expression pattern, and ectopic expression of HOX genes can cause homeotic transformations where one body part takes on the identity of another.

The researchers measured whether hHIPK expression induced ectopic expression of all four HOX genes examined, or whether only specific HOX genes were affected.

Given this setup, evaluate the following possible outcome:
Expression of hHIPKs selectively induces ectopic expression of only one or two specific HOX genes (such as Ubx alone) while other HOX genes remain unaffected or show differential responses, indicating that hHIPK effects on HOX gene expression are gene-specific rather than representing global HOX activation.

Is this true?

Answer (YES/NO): NO